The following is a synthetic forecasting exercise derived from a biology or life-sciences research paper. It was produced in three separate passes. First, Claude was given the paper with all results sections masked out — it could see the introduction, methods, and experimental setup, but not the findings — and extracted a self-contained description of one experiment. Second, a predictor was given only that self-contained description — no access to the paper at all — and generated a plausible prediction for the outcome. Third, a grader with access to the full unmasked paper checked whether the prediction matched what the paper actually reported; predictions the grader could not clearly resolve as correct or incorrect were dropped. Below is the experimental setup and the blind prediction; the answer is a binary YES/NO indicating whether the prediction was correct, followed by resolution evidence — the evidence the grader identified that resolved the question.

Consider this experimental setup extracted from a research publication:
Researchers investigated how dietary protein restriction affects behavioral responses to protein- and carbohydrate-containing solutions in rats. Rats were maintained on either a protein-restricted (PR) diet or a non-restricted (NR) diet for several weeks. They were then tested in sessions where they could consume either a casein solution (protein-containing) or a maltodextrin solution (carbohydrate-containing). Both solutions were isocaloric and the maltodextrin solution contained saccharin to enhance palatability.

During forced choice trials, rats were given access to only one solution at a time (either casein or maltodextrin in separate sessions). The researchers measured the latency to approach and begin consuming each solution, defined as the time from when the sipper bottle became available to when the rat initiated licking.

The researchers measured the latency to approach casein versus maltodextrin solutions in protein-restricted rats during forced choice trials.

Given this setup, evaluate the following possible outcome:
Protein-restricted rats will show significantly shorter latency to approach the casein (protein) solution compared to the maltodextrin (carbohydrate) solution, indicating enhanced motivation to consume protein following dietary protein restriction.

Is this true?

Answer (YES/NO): YES